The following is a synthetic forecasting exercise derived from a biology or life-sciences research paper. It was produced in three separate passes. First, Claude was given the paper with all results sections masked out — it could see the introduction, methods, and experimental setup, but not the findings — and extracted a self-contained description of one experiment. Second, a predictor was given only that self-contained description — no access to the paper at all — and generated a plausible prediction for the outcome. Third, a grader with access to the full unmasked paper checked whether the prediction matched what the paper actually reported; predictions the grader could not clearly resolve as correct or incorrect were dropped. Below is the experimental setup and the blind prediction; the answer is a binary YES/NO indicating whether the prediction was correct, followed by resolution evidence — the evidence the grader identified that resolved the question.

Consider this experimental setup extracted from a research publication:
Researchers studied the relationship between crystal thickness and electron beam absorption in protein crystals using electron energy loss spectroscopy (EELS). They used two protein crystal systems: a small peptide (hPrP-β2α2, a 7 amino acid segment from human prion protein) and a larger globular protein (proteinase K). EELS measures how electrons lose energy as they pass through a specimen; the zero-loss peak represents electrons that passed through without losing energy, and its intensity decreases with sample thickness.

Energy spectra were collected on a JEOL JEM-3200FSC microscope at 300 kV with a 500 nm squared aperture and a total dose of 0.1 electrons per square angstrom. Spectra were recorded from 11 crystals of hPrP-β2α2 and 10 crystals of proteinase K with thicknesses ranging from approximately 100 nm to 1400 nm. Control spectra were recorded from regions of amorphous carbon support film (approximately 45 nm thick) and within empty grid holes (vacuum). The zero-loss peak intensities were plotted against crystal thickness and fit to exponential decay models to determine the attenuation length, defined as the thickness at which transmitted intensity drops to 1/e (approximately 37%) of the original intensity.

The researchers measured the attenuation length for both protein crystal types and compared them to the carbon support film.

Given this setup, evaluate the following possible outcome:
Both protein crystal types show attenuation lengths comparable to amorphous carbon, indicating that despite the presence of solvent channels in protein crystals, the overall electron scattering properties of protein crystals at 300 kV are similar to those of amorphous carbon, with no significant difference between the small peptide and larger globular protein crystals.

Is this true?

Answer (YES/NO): NO